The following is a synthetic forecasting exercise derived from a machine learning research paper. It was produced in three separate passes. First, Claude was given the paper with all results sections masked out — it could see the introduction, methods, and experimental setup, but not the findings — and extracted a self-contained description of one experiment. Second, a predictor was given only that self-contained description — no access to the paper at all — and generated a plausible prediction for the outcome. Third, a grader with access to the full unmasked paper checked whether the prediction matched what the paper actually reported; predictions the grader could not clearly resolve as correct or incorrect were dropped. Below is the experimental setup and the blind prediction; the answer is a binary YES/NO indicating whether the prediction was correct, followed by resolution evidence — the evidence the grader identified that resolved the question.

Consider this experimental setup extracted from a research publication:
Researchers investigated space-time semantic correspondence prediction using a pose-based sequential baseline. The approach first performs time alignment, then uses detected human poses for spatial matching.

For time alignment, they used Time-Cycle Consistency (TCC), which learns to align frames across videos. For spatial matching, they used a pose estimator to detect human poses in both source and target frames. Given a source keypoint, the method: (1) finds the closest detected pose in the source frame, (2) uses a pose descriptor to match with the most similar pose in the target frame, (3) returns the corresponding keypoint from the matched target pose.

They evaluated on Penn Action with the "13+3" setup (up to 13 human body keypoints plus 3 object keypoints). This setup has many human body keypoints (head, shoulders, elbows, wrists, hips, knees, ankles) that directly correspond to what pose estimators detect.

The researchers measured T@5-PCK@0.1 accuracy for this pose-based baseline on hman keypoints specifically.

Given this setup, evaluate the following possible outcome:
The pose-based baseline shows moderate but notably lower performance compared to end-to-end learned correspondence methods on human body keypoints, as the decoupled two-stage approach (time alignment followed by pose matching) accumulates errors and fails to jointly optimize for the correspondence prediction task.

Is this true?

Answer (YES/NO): NO